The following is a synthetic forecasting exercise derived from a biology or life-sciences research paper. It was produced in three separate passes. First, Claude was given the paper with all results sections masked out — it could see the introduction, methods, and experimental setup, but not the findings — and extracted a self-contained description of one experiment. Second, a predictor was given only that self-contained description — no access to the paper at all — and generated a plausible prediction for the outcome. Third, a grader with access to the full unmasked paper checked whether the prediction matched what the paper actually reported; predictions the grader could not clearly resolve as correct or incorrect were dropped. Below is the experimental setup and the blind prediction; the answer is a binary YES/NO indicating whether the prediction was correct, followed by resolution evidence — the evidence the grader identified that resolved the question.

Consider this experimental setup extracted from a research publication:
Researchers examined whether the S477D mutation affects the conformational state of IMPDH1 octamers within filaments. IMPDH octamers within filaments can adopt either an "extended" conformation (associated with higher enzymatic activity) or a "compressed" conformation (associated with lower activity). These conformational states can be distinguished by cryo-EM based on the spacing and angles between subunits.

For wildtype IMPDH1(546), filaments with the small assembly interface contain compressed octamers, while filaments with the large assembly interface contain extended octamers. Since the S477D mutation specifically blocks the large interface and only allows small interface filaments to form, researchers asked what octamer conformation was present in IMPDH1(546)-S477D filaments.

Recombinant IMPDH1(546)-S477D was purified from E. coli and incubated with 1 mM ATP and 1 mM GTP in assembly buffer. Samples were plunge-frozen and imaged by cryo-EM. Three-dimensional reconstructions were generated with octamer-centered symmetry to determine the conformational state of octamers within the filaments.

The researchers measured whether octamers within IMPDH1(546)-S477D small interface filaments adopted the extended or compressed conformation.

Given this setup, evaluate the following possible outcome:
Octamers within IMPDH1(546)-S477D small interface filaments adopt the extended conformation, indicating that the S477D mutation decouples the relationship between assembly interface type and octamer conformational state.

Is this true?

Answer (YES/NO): NO